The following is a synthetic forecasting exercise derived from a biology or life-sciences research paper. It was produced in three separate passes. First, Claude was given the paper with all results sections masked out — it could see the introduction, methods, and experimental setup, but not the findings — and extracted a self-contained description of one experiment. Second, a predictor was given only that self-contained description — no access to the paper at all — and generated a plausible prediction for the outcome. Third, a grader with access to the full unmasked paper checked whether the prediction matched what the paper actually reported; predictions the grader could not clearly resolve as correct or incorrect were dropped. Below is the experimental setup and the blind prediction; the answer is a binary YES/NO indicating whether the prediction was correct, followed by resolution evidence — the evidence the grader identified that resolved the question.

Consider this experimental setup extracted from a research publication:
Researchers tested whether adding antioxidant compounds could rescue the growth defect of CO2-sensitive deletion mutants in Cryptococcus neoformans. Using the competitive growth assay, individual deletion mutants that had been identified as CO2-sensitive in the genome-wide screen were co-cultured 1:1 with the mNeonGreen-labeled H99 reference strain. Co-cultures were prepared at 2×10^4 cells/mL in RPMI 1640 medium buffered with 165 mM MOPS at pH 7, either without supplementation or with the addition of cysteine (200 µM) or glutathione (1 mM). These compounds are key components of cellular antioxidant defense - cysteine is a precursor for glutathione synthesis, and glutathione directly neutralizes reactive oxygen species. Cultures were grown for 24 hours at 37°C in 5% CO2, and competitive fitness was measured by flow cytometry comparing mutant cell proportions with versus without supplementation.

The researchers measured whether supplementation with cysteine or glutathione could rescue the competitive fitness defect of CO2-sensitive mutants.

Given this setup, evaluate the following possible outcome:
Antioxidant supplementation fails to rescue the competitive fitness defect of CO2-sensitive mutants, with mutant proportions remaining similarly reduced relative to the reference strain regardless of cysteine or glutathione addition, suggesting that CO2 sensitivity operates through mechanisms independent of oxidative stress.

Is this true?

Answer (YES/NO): NO